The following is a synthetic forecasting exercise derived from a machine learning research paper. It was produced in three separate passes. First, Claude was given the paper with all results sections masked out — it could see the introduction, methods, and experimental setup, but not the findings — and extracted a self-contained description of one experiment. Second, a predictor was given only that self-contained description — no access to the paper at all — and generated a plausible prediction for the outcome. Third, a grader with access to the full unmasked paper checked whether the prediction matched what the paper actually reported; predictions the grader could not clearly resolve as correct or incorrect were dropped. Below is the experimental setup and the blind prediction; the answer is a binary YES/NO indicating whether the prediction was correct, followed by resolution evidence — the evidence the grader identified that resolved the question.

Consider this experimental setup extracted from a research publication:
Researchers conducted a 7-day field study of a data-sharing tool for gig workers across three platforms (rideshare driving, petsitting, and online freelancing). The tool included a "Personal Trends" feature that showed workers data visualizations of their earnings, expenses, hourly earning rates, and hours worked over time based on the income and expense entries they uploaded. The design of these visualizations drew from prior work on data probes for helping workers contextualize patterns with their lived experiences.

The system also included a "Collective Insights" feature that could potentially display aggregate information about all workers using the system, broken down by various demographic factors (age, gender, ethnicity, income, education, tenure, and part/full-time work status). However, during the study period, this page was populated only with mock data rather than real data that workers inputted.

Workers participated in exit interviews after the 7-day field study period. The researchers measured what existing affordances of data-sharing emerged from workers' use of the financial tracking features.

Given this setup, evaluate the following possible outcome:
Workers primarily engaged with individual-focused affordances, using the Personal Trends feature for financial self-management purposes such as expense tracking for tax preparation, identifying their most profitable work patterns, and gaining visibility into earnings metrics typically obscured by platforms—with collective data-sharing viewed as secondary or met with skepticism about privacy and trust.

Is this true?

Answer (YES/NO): NO